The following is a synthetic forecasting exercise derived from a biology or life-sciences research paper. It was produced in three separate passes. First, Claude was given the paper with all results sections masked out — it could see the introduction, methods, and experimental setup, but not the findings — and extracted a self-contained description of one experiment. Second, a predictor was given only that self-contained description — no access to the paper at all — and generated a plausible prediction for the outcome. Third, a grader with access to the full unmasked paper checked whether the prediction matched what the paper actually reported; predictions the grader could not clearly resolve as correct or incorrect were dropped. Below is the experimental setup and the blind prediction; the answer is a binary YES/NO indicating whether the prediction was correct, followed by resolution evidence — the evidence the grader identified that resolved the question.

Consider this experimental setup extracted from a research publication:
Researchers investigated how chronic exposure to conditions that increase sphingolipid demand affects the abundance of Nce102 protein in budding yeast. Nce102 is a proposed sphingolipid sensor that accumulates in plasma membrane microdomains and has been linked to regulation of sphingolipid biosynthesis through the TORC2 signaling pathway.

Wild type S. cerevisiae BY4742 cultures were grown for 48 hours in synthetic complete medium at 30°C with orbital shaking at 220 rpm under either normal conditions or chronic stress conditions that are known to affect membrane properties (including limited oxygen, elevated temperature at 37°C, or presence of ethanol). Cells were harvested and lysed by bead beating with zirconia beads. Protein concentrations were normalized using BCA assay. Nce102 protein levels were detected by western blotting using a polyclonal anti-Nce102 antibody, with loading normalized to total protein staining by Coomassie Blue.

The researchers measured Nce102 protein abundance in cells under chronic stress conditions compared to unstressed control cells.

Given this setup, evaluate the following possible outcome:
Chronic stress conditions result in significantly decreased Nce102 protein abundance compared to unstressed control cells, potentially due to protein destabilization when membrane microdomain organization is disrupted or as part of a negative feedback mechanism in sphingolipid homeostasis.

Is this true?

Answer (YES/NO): NO